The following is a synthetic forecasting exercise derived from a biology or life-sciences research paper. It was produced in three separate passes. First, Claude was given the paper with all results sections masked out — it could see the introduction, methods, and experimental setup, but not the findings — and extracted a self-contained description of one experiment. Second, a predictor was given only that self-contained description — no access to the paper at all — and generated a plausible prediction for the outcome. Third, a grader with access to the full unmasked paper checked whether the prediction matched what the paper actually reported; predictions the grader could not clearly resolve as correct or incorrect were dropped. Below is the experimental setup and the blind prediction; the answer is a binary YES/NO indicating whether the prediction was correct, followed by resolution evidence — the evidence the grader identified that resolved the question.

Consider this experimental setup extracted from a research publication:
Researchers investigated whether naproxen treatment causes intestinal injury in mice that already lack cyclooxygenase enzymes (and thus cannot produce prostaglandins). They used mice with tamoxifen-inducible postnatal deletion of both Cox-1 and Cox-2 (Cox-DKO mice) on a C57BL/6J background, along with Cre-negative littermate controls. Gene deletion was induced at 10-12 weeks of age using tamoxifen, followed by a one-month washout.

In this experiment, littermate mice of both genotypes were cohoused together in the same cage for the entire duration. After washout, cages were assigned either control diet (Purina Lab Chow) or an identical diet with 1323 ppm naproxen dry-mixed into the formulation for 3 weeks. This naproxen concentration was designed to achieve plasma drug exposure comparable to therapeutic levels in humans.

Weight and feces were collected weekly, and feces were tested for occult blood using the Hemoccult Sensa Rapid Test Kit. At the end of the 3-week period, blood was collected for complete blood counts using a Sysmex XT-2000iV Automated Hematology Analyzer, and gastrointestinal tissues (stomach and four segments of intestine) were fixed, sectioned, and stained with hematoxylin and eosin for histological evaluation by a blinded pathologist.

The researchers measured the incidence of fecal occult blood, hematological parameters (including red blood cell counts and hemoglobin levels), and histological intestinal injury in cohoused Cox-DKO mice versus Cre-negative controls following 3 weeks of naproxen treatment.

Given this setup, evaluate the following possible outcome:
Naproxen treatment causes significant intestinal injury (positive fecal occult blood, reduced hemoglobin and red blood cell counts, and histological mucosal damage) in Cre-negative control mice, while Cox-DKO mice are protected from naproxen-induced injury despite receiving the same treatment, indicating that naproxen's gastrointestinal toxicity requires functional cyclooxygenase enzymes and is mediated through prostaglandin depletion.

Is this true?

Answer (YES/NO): NO